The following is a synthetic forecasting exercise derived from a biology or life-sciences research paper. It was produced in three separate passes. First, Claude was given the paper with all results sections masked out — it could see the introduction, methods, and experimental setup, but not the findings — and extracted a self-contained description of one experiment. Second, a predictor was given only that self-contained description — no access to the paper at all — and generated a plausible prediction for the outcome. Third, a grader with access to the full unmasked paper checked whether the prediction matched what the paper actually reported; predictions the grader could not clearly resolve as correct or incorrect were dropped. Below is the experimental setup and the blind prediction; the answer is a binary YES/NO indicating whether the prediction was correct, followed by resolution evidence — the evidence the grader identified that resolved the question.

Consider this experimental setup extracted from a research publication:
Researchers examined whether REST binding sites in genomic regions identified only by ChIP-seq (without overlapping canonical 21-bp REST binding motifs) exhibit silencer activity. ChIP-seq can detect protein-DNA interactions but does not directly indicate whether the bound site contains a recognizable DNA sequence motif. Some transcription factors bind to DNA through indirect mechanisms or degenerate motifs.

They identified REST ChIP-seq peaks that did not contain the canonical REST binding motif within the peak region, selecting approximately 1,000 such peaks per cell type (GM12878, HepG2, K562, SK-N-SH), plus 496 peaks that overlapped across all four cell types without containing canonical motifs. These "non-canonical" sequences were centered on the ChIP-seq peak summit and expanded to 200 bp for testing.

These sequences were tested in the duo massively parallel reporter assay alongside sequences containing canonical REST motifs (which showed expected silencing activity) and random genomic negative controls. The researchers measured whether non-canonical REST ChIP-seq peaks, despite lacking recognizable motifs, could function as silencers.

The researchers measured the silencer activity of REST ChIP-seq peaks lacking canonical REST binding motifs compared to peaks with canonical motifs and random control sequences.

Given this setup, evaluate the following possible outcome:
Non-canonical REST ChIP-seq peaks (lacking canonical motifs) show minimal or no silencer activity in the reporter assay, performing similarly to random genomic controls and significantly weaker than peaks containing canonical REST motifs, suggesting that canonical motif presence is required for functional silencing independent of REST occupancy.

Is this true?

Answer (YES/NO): NO